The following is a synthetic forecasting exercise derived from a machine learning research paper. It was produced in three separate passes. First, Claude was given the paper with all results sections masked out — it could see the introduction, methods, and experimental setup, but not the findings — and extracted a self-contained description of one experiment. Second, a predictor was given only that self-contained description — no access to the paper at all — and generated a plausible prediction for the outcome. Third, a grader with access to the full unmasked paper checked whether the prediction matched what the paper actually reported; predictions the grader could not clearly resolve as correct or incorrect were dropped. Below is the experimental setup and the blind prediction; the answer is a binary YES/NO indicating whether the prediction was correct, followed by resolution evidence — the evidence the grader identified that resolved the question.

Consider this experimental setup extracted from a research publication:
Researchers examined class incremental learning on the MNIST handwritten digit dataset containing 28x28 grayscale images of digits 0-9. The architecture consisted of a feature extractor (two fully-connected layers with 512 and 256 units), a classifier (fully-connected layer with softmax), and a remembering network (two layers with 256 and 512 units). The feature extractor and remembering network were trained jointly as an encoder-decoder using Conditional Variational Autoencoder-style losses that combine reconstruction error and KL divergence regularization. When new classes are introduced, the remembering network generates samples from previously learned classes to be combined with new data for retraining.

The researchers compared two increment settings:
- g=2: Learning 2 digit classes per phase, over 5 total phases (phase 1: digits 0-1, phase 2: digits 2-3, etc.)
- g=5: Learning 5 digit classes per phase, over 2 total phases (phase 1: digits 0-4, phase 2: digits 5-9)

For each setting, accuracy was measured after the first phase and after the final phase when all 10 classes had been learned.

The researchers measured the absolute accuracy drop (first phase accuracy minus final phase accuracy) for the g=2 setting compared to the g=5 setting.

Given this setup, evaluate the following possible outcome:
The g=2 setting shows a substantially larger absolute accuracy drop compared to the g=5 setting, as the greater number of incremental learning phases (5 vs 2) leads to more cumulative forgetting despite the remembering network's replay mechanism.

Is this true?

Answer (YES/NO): YES